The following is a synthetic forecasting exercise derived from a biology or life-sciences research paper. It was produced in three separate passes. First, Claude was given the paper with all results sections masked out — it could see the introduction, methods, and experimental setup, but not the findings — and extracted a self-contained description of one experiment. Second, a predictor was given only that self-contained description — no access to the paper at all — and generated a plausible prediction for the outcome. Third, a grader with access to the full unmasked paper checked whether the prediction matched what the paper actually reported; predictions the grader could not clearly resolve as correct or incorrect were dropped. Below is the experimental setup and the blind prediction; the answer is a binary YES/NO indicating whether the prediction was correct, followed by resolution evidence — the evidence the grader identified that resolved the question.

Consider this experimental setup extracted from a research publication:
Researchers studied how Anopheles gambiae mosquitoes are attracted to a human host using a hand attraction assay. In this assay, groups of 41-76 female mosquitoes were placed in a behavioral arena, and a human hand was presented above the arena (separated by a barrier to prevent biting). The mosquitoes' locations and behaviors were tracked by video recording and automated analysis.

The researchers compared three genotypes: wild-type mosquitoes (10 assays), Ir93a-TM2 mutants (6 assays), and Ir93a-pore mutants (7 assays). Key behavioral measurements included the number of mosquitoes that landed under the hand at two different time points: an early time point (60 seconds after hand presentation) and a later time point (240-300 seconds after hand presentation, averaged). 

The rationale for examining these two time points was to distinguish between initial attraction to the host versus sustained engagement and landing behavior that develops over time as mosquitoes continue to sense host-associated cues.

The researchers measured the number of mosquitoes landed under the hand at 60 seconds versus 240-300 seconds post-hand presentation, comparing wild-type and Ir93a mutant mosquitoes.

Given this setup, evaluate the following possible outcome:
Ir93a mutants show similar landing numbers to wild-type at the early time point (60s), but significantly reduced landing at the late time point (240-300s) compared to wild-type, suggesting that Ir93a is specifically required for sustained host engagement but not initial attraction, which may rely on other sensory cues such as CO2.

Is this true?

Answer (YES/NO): YES